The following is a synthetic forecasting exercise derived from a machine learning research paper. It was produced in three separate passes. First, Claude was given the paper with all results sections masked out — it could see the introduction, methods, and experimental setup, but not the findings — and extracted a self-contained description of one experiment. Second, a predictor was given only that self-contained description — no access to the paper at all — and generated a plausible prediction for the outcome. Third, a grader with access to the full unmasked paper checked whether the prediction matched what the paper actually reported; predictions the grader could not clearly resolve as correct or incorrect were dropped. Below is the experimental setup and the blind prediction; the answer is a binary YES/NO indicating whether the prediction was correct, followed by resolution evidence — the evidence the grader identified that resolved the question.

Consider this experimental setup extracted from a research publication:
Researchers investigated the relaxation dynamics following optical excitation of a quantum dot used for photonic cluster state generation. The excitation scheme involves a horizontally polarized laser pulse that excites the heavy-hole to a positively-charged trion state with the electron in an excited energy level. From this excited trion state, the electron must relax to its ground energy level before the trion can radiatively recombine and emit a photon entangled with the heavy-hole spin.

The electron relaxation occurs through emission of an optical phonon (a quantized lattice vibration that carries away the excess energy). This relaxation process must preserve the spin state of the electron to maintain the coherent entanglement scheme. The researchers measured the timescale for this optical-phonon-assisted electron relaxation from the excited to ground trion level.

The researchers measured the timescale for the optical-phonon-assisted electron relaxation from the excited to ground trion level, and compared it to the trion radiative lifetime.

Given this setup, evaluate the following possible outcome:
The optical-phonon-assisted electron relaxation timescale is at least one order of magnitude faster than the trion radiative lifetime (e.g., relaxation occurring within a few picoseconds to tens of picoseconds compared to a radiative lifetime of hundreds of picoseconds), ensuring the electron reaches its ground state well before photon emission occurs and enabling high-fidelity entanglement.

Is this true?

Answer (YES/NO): YES